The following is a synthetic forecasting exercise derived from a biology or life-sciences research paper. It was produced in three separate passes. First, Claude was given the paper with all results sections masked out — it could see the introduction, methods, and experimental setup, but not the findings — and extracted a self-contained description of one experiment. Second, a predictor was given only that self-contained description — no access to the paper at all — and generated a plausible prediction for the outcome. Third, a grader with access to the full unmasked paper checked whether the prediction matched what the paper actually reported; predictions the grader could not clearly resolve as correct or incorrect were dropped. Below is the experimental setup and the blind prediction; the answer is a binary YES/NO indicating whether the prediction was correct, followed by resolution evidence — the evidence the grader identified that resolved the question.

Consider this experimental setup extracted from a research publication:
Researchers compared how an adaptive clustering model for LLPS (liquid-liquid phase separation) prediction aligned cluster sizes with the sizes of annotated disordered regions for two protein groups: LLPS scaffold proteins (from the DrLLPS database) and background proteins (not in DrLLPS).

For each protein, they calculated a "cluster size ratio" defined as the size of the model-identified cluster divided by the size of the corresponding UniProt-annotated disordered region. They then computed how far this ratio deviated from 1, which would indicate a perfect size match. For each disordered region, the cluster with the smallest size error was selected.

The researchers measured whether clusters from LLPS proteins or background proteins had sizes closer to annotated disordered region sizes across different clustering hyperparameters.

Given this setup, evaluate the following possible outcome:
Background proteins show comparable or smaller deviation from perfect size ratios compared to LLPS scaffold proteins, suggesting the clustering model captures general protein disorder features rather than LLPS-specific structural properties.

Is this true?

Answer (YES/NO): NO